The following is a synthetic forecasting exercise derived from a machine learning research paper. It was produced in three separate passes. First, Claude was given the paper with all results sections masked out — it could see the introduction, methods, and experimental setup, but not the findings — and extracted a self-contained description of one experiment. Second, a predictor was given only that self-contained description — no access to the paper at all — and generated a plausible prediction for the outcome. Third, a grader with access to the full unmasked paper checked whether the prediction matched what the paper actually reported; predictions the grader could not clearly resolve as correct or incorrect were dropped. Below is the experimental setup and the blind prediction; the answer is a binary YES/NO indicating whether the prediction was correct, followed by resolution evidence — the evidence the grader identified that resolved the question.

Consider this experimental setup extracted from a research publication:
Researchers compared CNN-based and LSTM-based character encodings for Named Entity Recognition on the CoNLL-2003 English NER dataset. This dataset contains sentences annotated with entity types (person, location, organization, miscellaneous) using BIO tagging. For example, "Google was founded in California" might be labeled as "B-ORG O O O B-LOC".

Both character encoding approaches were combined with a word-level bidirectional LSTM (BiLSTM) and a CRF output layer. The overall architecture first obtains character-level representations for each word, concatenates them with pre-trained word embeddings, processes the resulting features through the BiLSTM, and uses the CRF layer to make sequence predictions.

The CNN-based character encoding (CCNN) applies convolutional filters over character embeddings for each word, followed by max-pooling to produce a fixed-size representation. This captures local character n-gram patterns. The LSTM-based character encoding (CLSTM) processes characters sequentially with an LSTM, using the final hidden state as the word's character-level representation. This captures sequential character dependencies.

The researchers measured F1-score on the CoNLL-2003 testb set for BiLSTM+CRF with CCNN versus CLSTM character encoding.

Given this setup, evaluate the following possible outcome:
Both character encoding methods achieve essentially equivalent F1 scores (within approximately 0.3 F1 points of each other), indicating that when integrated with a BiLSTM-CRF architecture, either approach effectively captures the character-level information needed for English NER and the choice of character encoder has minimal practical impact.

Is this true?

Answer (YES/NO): NO